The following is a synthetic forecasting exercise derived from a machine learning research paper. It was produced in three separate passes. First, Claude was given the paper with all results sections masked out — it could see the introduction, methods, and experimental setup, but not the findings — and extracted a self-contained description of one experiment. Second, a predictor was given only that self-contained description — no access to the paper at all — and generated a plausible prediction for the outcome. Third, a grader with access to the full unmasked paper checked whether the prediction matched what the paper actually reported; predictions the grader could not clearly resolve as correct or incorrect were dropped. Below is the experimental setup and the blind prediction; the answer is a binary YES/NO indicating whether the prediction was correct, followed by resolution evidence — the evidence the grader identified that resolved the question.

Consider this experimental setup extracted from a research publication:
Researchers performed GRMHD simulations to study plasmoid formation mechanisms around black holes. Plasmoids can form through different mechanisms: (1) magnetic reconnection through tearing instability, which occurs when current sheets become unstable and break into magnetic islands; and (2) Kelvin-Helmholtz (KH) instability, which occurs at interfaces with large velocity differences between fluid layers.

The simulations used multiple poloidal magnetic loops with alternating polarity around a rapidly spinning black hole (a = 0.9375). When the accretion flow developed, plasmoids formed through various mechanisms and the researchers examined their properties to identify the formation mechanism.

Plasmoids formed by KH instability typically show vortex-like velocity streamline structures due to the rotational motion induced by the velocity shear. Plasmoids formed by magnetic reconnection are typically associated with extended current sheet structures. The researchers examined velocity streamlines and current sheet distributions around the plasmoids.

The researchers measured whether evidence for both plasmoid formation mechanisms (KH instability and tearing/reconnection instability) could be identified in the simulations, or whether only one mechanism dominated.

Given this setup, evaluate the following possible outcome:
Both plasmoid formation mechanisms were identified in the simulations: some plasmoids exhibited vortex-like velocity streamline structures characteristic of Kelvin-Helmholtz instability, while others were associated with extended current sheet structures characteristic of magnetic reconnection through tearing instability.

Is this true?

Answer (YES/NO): YES